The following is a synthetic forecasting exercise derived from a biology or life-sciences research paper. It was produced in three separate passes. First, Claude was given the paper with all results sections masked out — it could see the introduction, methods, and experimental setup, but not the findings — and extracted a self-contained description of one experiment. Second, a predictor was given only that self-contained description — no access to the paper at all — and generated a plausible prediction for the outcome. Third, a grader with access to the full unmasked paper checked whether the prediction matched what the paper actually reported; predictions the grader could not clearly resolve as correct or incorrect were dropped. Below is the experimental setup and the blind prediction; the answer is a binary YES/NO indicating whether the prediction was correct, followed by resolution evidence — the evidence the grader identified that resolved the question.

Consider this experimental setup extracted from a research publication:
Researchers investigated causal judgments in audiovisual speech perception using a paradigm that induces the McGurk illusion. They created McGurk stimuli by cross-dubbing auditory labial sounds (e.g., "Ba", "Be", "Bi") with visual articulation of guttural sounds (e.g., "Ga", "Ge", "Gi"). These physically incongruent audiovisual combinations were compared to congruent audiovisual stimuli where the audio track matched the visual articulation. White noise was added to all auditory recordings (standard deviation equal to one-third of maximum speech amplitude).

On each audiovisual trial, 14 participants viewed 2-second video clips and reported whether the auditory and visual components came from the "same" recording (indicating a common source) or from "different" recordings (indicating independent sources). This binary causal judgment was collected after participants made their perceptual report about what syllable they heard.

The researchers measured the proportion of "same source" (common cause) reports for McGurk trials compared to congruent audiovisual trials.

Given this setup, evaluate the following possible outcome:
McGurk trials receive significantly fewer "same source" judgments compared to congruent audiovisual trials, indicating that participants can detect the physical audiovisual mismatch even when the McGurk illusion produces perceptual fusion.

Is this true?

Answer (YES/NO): NO